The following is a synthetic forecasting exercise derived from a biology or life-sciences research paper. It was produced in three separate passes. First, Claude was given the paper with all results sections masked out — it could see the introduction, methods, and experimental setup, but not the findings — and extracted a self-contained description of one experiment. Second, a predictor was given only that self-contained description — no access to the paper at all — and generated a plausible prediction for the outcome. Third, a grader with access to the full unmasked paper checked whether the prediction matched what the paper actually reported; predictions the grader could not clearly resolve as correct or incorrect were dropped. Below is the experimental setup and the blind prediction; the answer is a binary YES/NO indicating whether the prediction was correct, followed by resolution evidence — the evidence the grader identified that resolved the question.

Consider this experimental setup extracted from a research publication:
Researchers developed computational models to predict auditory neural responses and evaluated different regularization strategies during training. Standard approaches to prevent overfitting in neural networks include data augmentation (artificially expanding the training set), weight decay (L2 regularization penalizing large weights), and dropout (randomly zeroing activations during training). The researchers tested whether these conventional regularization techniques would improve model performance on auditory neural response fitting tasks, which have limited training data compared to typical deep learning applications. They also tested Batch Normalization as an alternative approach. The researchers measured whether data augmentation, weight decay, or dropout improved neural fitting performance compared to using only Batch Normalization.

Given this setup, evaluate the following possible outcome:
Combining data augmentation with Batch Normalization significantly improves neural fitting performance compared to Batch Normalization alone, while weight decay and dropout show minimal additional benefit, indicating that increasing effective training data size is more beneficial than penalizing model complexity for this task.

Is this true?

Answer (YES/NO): NO